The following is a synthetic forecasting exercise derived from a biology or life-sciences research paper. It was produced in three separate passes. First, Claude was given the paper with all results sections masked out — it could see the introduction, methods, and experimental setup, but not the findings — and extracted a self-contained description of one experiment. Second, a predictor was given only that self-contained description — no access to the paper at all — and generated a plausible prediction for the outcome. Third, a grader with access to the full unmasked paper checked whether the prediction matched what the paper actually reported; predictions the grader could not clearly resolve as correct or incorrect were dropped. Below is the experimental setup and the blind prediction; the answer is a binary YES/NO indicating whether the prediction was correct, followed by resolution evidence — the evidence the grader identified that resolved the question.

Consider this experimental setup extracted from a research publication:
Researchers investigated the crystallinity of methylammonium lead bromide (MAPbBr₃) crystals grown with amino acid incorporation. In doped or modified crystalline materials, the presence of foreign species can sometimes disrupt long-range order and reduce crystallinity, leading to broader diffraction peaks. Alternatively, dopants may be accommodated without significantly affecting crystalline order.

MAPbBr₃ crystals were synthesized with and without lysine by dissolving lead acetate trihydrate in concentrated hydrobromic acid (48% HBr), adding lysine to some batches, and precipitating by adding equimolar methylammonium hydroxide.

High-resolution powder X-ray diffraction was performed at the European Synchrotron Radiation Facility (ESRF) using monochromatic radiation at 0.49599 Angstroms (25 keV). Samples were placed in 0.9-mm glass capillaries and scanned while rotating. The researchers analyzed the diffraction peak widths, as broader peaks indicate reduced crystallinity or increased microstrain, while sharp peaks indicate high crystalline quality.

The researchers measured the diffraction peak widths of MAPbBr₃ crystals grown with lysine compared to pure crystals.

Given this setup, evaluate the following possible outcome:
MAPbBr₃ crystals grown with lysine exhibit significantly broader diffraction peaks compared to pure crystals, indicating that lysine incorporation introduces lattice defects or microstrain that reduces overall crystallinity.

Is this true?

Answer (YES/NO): NO